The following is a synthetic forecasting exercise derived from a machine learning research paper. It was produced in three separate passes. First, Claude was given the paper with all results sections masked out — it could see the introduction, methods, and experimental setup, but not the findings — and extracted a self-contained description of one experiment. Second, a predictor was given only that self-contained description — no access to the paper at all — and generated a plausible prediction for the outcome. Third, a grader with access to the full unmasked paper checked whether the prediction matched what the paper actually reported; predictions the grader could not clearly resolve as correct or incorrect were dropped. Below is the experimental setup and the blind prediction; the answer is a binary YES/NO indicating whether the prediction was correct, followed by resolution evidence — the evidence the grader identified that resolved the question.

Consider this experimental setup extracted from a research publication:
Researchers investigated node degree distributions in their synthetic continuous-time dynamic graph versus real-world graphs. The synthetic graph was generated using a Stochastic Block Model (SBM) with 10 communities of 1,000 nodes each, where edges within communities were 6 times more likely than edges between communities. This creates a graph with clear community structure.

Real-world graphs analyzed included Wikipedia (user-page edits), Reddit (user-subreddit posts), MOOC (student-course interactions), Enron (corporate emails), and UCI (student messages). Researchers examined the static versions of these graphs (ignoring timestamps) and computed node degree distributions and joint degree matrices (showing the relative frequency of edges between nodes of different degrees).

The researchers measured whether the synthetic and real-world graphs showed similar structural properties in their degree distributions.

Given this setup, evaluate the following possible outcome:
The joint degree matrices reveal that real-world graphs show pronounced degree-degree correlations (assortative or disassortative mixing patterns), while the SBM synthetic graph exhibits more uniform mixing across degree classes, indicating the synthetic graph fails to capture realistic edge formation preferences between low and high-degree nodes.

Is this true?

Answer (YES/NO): NO